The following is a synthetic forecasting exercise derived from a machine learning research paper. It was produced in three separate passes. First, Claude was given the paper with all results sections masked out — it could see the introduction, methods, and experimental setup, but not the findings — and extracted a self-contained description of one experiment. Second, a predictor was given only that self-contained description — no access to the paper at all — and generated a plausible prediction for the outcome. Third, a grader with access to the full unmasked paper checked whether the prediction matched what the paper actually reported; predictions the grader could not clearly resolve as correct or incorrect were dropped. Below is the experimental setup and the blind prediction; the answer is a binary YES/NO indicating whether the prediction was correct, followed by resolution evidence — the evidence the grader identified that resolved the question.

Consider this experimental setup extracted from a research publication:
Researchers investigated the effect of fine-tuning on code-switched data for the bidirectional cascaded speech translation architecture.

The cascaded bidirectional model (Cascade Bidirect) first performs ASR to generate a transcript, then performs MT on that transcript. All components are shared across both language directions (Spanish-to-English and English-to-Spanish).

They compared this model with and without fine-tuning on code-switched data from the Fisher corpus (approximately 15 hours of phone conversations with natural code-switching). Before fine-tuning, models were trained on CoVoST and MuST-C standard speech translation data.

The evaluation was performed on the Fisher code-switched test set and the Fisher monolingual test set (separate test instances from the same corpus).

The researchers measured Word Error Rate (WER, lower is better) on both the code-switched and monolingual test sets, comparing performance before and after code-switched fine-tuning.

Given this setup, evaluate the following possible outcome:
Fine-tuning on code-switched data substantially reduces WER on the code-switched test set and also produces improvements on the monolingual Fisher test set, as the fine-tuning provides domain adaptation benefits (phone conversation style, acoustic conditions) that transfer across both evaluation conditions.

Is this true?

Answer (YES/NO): NO